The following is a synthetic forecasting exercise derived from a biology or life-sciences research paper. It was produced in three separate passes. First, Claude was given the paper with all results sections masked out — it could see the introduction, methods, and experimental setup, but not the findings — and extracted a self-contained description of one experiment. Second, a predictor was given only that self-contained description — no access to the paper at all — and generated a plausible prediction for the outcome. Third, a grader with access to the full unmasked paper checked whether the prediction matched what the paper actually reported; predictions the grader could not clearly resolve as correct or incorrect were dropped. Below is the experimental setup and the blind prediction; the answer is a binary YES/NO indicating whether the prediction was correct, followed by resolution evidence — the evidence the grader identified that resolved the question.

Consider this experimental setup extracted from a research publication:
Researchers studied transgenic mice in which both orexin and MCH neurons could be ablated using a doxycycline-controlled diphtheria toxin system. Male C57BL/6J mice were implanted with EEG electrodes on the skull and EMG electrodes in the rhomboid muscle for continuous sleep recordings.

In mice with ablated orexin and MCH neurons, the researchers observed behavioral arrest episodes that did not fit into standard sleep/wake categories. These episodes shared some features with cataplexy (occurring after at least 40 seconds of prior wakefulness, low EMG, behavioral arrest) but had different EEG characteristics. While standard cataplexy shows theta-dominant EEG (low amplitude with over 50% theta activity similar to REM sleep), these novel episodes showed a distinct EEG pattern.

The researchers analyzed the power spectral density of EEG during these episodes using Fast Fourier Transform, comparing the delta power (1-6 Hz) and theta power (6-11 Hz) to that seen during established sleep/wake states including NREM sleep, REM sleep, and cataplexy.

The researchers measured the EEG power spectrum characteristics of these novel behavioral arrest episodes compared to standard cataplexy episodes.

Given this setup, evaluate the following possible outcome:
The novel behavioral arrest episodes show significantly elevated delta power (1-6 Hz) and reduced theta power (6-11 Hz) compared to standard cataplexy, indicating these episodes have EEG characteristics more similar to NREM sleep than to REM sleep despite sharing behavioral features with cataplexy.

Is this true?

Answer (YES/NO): YES